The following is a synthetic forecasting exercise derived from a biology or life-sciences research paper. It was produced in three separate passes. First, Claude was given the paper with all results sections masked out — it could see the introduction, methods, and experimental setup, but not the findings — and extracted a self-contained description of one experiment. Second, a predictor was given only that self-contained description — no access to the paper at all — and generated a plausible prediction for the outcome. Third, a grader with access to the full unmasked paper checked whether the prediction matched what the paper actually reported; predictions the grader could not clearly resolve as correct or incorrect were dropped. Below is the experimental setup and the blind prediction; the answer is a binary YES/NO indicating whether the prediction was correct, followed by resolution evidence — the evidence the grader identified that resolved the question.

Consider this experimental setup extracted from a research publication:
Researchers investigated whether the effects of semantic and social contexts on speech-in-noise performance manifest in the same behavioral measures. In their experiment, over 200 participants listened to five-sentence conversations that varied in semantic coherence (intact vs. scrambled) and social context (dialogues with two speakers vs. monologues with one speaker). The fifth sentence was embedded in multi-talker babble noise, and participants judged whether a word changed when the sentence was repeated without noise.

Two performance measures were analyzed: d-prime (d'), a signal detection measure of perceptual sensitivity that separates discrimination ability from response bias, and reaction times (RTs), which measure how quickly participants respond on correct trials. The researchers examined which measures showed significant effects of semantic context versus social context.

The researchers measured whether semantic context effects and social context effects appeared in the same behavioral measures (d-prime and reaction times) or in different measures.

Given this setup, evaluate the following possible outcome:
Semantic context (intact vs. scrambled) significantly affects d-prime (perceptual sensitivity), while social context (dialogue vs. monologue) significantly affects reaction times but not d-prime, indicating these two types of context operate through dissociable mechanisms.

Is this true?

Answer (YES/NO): YES